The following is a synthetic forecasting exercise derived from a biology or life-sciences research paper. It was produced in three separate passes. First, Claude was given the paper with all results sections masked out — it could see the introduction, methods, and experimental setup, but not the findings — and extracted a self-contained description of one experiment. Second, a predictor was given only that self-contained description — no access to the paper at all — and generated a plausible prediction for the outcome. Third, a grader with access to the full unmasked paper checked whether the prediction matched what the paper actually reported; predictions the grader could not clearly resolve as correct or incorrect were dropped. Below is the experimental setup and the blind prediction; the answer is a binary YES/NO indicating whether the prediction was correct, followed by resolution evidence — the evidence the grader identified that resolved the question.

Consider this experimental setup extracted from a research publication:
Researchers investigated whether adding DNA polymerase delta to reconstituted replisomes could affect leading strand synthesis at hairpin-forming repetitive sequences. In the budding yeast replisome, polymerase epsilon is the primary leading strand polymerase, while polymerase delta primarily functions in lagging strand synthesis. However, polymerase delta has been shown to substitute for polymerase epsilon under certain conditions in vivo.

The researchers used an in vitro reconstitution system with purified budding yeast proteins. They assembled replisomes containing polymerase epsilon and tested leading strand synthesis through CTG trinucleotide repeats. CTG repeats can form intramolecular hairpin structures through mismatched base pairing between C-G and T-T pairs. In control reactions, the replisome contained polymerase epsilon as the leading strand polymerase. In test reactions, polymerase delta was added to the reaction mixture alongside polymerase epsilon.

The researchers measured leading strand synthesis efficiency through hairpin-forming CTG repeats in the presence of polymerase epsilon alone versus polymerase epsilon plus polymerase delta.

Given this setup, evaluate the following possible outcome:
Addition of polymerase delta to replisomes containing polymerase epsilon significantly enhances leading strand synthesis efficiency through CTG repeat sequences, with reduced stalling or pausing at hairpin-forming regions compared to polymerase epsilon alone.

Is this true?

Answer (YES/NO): NO